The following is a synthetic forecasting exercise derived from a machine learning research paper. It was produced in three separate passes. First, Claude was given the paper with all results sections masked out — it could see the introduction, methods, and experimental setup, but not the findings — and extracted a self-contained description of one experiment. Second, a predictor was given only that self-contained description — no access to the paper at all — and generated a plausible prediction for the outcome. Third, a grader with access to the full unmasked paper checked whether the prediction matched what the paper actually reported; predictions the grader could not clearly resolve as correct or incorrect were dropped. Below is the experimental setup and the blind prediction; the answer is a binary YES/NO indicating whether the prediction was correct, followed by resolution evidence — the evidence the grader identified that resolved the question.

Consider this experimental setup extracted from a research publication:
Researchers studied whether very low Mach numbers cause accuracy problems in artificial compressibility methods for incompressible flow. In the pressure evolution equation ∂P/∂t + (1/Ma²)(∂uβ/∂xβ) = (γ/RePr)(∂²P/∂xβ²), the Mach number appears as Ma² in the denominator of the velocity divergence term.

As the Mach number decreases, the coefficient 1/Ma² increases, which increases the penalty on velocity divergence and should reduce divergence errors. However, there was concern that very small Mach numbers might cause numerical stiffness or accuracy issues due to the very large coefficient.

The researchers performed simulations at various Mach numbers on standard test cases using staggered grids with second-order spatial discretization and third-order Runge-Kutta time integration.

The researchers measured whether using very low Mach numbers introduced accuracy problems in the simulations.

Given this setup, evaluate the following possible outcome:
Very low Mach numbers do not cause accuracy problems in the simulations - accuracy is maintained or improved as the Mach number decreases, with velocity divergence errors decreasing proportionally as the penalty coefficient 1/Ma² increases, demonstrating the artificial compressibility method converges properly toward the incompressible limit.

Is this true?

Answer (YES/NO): NO